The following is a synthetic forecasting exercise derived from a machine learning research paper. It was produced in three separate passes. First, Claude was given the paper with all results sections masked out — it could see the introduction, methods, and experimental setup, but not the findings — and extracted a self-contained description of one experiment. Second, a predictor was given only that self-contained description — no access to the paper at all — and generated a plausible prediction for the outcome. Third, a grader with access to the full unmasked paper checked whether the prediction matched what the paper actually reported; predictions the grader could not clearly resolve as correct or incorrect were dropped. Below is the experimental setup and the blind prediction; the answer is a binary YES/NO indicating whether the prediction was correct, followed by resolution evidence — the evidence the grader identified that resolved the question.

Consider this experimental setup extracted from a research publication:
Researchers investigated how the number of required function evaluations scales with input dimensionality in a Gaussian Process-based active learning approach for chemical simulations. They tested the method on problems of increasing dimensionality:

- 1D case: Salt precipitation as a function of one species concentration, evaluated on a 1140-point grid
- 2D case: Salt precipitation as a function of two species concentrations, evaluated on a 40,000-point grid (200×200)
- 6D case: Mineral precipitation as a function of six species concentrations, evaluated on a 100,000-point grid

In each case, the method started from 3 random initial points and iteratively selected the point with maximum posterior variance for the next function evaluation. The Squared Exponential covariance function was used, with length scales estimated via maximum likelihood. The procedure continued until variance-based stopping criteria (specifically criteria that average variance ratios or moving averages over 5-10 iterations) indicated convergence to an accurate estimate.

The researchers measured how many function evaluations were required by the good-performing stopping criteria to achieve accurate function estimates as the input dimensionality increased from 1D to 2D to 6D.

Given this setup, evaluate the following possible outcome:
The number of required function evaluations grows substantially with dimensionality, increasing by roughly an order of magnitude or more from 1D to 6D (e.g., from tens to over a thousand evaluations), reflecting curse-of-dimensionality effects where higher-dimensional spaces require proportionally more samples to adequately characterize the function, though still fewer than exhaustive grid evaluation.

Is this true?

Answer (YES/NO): NO